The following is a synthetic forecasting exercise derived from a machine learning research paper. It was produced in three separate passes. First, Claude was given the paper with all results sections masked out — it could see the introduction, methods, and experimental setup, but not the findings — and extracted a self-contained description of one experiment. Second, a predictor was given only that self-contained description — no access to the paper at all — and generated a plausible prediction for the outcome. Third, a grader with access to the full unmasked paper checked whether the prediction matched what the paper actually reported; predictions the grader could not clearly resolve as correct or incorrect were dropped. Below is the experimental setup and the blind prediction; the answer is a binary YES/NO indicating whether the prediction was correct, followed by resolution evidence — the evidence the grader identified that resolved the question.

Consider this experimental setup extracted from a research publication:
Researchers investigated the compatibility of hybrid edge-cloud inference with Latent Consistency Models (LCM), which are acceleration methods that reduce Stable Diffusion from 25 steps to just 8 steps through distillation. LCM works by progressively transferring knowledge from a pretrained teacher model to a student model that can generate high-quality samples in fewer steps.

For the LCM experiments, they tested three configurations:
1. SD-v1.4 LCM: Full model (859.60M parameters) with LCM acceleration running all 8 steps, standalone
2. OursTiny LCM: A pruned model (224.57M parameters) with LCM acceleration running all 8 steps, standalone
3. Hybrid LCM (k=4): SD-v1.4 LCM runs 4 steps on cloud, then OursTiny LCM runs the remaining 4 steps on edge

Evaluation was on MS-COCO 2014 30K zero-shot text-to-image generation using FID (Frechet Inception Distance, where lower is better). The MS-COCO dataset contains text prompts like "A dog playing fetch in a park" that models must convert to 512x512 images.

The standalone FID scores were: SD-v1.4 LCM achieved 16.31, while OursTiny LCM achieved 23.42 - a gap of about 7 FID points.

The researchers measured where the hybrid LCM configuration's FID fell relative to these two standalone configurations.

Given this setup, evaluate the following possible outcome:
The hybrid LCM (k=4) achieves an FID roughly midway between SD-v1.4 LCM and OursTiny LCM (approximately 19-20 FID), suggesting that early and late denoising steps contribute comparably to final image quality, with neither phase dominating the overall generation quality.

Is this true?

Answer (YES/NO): NO